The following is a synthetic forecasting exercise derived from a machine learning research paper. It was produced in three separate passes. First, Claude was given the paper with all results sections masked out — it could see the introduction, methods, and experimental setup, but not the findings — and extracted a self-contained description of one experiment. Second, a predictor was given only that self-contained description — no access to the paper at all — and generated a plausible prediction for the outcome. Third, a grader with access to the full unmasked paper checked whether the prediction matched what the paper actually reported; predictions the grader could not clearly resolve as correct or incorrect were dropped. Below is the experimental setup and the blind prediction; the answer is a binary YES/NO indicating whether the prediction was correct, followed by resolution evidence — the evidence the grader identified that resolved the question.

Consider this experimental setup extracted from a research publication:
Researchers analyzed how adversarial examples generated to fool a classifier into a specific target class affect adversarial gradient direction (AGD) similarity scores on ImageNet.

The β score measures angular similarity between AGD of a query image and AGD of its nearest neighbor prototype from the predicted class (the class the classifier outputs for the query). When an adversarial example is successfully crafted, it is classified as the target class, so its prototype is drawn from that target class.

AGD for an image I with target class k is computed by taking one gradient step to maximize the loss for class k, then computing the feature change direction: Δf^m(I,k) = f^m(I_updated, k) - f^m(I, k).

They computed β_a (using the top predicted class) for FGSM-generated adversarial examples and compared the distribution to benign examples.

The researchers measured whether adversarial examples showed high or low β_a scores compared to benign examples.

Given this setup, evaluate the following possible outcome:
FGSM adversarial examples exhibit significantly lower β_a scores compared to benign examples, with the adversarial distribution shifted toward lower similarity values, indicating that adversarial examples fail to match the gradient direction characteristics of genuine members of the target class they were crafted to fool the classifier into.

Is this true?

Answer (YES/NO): NO